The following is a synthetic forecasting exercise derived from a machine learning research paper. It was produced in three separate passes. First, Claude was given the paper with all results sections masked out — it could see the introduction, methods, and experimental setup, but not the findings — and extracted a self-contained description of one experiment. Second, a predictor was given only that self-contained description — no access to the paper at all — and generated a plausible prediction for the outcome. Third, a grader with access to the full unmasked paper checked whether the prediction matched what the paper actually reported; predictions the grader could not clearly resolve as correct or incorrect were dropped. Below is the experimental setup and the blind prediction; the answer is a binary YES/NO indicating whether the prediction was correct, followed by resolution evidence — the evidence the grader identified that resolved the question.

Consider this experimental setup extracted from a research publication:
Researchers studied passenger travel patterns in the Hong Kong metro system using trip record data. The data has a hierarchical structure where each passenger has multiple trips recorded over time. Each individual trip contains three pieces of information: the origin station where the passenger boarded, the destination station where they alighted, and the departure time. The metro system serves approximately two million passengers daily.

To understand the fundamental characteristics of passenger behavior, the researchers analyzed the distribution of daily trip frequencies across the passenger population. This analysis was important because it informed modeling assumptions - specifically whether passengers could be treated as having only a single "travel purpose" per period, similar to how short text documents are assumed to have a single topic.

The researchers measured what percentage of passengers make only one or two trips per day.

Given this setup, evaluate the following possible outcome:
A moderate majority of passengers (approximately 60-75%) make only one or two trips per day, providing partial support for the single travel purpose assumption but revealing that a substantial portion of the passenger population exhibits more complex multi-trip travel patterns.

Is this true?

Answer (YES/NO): NO